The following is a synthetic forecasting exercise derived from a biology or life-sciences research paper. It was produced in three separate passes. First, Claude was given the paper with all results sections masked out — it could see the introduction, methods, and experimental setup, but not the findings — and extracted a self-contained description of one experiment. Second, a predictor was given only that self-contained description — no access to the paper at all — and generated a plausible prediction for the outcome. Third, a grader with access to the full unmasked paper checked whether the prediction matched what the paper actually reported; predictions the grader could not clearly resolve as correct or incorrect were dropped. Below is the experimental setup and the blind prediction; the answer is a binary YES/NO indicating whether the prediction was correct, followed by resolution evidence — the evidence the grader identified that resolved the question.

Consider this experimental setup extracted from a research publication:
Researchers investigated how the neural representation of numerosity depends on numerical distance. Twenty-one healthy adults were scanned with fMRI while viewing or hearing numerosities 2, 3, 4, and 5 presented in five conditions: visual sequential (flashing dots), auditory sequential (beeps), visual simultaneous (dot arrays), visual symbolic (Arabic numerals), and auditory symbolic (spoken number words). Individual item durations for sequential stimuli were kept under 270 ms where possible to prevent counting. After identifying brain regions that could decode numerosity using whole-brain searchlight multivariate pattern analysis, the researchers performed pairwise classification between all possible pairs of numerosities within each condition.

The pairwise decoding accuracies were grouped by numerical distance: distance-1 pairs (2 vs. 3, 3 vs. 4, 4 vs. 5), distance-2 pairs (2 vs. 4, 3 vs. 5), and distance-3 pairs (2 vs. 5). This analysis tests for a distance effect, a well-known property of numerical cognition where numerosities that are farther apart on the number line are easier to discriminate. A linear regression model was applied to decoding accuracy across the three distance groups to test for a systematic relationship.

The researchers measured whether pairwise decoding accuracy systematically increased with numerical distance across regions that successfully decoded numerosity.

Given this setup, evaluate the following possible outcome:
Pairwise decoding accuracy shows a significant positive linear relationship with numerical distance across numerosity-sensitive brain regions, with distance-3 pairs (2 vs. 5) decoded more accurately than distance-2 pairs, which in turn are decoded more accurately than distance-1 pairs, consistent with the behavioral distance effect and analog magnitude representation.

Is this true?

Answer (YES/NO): NO